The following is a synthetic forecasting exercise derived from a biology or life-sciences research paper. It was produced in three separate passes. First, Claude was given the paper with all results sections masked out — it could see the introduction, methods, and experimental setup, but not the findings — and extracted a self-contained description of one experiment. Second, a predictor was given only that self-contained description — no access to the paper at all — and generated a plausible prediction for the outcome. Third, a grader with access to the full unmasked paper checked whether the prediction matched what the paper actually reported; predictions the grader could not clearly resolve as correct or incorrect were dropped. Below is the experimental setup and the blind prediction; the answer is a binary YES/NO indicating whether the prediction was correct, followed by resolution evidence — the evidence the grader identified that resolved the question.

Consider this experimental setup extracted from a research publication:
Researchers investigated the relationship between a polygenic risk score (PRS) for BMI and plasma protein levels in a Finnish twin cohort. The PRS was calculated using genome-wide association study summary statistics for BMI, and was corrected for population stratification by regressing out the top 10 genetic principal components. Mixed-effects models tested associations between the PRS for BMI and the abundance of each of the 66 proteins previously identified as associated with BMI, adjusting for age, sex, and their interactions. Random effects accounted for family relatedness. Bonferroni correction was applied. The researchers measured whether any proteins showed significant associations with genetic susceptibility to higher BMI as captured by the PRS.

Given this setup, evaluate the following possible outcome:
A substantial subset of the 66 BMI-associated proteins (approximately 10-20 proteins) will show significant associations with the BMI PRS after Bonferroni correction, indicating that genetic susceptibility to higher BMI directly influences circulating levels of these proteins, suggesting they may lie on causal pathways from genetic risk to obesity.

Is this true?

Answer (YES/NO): NO